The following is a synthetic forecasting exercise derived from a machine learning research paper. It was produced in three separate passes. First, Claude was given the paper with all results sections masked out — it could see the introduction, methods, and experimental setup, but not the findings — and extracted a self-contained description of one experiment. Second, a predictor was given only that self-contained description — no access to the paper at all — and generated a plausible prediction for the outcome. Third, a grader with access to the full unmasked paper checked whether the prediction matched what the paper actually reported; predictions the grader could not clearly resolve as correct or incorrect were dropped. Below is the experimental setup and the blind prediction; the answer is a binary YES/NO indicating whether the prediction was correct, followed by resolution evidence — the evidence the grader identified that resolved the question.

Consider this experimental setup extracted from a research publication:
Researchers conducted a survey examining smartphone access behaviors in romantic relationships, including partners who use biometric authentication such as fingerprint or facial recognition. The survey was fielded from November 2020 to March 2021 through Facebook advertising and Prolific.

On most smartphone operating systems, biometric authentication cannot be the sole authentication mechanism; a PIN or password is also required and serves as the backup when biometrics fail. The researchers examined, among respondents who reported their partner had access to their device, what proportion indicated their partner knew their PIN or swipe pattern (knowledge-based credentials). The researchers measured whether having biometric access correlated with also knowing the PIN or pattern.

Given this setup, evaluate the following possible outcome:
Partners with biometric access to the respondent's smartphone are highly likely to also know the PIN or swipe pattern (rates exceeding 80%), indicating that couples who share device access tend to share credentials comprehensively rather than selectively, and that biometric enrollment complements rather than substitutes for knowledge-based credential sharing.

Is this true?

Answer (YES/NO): YES